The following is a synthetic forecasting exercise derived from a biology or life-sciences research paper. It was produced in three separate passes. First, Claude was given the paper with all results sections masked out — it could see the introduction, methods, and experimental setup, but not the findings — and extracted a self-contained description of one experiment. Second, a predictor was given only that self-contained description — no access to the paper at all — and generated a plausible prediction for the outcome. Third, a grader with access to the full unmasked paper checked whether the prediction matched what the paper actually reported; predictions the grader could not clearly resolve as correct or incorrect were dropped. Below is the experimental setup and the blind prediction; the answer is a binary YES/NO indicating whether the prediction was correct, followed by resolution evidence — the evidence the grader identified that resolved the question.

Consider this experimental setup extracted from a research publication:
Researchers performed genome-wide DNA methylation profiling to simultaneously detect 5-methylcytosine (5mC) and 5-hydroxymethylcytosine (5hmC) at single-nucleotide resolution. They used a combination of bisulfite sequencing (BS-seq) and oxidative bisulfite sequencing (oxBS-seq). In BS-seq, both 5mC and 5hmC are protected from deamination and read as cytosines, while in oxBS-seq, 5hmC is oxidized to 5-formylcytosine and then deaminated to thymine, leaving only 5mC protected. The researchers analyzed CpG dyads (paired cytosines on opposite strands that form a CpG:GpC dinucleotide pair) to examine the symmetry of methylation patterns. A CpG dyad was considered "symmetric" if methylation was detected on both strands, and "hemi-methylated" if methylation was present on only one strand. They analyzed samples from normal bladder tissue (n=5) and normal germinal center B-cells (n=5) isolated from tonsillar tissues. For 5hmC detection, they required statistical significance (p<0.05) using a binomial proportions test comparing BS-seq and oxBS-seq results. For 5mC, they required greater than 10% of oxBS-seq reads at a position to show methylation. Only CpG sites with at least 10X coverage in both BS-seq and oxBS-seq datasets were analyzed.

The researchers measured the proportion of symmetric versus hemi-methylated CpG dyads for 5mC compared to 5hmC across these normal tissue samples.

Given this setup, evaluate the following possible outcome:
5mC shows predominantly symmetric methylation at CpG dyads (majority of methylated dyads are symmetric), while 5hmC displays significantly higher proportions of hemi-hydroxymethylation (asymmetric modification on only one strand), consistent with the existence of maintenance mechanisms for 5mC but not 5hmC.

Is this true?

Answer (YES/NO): YES